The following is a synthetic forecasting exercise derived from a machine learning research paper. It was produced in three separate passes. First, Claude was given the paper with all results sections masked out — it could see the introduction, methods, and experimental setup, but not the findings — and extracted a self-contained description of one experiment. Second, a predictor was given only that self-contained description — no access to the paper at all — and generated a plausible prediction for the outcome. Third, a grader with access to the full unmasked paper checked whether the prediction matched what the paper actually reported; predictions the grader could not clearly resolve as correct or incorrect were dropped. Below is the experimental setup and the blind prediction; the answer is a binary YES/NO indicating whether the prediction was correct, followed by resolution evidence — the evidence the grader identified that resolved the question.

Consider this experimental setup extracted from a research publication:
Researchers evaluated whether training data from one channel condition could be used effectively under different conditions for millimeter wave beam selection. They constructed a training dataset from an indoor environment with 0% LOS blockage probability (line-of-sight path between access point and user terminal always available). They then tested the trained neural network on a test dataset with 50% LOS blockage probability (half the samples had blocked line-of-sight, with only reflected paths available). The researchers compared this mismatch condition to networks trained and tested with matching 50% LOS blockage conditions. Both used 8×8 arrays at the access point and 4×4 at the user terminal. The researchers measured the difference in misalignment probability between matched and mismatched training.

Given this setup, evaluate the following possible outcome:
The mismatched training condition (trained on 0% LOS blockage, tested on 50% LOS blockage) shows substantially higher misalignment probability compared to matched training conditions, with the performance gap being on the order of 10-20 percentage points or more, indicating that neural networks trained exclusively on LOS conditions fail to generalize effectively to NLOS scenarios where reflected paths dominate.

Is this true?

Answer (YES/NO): NO